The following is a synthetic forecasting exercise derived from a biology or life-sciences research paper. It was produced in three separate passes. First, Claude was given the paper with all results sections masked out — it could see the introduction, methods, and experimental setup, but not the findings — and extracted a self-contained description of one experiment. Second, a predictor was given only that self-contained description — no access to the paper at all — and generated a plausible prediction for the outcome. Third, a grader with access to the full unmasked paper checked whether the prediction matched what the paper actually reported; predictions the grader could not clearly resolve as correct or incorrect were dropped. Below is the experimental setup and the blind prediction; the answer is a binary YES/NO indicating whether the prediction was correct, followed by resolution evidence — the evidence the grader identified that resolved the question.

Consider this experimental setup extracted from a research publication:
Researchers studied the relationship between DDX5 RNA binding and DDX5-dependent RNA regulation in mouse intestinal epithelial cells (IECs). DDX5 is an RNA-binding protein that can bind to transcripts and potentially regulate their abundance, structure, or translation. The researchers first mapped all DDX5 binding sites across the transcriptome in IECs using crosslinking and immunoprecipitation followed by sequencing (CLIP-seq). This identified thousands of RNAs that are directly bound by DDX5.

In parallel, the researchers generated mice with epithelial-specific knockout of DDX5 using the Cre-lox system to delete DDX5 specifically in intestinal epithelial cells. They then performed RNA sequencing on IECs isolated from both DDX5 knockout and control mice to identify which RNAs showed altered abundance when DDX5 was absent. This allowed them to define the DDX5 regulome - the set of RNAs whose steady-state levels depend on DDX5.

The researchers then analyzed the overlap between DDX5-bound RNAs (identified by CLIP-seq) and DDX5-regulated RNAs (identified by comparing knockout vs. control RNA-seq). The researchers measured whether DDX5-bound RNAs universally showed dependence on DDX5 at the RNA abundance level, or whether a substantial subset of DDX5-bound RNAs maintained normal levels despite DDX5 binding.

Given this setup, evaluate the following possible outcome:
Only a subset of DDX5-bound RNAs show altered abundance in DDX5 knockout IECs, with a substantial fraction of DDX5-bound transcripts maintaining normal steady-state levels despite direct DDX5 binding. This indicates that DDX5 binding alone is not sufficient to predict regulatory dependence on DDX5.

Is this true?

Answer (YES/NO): YES